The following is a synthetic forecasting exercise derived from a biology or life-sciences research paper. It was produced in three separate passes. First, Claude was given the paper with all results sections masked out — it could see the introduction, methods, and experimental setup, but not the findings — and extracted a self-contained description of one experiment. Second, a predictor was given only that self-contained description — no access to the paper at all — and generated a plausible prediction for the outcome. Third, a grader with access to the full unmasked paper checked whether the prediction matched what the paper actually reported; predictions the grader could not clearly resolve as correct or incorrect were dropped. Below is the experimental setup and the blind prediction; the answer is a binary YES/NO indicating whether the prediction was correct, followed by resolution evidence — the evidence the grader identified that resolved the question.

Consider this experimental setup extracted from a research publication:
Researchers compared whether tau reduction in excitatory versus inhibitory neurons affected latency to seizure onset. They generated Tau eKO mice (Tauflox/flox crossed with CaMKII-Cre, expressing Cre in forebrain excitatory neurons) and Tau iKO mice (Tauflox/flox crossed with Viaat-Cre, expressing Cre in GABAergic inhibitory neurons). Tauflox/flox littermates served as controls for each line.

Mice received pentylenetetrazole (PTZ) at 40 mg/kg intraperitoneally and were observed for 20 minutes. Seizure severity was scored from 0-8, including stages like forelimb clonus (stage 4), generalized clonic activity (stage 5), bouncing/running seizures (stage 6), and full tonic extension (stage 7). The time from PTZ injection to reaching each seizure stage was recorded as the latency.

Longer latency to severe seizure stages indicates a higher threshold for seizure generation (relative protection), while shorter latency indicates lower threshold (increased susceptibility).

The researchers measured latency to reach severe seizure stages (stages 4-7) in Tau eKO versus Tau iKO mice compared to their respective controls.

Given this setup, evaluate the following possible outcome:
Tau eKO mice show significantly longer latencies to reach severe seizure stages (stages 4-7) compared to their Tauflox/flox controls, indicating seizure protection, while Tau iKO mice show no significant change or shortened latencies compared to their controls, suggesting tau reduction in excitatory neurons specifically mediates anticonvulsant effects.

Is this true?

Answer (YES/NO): NO